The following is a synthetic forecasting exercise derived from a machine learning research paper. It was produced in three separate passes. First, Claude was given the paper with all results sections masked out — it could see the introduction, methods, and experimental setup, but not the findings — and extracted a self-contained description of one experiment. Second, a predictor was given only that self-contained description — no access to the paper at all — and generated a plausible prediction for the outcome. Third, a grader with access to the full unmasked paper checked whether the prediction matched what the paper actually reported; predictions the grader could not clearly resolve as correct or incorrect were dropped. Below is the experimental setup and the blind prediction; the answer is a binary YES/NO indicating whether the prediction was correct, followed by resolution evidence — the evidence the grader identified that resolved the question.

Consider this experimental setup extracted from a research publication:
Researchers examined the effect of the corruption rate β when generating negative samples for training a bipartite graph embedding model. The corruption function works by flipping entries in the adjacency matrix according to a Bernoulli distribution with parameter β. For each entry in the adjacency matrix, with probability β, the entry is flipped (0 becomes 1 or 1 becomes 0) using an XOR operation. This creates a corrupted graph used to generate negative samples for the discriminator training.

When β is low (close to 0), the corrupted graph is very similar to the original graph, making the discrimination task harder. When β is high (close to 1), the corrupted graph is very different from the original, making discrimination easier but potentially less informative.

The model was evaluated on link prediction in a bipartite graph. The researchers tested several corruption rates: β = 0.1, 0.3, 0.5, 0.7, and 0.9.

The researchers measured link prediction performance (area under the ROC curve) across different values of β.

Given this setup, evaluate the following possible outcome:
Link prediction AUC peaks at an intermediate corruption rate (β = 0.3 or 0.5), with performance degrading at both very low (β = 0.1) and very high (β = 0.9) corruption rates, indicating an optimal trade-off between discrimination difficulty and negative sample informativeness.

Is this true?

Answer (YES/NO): NO